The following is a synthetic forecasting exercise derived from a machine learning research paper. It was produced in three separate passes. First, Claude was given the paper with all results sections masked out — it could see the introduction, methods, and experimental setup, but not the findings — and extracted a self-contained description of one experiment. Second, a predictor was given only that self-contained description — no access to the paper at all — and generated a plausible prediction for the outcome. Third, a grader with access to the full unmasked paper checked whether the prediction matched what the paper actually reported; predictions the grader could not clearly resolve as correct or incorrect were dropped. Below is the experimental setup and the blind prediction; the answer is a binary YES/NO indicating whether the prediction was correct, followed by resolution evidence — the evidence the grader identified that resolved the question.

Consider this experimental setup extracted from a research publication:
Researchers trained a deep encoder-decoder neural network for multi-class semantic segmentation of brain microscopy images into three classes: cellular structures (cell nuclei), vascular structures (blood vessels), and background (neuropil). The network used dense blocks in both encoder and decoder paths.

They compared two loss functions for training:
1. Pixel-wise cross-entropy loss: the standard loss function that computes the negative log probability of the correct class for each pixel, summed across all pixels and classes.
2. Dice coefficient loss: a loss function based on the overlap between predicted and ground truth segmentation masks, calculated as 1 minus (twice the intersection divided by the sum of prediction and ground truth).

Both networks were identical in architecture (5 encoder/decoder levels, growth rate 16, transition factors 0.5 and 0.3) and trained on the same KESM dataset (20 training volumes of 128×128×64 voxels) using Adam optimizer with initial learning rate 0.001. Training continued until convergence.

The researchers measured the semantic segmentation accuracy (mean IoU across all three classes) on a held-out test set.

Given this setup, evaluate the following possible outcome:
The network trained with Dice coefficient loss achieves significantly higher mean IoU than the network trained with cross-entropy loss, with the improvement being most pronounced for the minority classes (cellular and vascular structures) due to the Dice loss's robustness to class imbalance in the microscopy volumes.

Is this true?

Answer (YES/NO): NO